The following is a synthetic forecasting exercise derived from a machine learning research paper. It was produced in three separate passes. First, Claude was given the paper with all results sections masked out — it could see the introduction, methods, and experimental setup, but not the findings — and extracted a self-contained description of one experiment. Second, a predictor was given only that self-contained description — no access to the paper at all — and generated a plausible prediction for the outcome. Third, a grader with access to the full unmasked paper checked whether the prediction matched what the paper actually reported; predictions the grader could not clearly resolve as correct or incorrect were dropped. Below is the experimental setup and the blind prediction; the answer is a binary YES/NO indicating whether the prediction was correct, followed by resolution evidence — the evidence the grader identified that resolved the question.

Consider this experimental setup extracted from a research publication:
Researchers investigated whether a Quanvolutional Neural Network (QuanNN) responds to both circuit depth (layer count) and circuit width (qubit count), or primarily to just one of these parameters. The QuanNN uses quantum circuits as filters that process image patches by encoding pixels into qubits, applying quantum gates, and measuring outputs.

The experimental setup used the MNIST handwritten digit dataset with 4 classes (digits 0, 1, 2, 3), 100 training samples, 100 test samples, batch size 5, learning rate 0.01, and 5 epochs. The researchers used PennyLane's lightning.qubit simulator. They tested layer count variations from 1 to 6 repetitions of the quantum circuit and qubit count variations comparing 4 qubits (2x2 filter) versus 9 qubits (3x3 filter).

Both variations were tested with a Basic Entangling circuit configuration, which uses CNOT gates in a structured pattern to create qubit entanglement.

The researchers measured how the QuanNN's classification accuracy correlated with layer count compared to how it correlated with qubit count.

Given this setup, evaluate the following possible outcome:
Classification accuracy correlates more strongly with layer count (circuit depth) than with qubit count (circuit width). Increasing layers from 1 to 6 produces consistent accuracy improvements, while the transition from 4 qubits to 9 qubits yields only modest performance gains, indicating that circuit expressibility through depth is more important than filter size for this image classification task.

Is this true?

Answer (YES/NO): NO